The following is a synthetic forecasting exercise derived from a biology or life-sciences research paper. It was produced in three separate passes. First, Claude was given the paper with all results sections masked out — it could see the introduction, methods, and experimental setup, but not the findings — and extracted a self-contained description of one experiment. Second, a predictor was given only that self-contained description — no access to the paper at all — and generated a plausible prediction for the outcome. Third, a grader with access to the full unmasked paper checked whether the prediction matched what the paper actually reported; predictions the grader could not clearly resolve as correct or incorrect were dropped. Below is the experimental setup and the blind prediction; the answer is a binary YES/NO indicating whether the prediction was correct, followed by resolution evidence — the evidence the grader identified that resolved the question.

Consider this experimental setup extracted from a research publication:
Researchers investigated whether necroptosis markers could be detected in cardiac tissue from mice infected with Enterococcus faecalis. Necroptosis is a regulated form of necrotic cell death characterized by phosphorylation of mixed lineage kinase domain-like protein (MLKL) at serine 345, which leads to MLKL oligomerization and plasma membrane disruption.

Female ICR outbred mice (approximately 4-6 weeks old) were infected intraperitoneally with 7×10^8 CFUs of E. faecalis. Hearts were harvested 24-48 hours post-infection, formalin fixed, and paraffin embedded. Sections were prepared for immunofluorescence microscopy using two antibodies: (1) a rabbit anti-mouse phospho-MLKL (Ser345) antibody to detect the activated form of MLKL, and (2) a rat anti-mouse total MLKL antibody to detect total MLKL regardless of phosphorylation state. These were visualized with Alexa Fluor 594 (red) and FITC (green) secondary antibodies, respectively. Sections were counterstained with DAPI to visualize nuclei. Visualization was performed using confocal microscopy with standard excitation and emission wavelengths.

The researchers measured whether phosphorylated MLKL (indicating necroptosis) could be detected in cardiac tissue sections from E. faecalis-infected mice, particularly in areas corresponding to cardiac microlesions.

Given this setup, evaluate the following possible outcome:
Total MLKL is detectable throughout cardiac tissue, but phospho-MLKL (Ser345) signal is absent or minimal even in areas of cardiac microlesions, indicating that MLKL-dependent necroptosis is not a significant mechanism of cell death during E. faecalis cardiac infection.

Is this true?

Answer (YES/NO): NO